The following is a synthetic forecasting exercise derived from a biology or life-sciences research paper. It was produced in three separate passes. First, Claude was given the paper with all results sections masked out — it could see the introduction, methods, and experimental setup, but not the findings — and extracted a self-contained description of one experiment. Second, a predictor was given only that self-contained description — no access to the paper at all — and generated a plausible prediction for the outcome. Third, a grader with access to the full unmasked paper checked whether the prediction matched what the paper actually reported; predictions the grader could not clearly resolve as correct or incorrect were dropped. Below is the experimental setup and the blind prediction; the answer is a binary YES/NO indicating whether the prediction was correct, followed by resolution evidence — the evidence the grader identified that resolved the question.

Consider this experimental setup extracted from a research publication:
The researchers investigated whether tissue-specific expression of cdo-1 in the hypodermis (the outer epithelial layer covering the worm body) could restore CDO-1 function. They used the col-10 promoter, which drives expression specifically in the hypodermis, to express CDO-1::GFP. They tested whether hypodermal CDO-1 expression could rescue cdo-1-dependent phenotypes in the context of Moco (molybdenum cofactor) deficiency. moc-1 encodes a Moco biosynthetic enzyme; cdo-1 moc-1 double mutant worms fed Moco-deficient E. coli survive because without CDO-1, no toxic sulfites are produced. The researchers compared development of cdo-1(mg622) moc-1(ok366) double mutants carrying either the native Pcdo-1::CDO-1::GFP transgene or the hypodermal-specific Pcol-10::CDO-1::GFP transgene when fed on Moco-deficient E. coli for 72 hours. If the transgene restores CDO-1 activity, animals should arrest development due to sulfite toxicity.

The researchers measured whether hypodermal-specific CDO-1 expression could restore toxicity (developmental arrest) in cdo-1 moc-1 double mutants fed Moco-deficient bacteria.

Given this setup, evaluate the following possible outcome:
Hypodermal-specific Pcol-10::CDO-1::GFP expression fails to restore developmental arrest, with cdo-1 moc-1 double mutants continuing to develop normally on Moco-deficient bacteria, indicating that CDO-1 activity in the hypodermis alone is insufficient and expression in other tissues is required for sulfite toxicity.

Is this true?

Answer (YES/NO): NO